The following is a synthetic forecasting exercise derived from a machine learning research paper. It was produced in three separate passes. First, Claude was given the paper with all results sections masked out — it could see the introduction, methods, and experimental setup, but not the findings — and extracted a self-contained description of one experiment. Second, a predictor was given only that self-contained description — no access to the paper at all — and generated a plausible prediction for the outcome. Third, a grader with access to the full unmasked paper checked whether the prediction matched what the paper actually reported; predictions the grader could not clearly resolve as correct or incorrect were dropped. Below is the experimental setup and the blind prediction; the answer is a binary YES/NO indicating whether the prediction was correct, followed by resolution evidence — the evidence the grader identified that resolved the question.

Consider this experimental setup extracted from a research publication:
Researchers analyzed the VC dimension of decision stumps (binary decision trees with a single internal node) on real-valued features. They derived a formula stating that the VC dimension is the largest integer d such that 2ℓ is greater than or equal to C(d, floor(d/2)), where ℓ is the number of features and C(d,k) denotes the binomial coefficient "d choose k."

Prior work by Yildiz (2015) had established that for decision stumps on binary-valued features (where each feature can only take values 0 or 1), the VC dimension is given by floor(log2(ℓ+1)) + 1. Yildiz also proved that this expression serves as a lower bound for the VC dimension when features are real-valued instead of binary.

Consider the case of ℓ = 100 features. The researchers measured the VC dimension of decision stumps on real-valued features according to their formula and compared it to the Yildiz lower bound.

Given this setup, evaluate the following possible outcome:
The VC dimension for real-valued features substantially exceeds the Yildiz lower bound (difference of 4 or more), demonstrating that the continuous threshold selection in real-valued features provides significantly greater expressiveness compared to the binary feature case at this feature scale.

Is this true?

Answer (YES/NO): NO